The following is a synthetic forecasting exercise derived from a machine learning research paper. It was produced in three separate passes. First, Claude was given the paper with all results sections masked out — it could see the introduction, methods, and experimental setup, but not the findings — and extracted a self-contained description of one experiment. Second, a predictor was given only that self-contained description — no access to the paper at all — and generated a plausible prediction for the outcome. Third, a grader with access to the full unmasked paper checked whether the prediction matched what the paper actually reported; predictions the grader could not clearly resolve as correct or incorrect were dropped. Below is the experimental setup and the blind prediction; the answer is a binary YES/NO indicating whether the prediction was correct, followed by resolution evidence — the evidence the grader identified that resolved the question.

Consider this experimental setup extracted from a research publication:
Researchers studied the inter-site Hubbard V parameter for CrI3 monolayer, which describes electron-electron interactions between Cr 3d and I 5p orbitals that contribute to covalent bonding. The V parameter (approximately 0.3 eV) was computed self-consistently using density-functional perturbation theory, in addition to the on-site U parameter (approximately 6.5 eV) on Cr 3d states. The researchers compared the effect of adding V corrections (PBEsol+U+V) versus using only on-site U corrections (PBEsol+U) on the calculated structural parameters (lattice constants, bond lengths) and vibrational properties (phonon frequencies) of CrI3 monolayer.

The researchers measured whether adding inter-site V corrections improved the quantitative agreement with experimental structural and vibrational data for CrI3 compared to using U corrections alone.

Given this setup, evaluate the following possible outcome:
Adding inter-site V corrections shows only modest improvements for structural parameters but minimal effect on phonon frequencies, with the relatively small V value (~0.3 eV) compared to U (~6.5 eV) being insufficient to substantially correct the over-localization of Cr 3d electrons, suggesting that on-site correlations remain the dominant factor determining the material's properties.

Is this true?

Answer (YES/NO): NO